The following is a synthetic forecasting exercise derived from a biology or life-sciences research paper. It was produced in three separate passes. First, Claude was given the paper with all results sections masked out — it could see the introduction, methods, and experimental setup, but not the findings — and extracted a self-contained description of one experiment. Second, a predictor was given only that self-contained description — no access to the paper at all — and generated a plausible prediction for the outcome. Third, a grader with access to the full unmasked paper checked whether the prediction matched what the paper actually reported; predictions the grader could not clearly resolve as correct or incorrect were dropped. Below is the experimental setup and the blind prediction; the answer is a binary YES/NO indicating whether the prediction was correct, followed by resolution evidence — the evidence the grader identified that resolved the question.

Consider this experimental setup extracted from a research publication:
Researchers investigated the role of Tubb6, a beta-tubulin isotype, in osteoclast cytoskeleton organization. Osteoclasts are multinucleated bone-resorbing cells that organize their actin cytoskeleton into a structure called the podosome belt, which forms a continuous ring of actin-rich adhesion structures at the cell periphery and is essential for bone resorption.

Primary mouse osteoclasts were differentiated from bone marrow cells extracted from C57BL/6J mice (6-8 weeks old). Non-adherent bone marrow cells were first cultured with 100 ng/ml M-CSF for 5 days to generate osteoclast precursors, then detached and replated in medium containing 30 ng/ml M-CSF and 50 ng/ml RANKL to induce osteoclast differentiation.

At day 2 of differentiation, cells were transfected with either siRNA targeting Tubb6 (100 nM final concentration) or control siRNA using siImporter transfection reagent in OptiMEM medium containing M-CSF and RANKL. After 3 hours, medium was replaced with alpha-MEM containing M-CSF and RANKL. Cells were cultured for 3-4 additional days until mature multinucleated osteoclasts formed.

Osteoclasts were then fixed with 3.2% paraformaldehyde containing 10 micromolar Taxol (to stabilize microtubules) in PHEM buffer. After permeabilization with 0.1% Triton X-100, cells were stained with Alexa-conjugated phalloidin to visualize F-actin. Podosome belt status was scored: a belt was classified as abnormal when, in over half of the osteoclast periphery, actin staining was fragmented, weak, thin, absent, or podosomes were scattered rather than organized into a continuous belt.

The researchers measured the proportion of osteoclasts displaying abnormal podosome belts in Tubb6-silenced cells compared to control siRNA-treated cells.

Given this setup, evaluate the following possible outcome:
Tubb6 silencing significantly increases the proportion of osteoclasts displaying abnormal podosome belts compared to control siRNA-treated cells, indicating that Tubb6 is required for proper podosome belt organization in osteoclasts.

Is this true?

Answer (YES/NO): YES